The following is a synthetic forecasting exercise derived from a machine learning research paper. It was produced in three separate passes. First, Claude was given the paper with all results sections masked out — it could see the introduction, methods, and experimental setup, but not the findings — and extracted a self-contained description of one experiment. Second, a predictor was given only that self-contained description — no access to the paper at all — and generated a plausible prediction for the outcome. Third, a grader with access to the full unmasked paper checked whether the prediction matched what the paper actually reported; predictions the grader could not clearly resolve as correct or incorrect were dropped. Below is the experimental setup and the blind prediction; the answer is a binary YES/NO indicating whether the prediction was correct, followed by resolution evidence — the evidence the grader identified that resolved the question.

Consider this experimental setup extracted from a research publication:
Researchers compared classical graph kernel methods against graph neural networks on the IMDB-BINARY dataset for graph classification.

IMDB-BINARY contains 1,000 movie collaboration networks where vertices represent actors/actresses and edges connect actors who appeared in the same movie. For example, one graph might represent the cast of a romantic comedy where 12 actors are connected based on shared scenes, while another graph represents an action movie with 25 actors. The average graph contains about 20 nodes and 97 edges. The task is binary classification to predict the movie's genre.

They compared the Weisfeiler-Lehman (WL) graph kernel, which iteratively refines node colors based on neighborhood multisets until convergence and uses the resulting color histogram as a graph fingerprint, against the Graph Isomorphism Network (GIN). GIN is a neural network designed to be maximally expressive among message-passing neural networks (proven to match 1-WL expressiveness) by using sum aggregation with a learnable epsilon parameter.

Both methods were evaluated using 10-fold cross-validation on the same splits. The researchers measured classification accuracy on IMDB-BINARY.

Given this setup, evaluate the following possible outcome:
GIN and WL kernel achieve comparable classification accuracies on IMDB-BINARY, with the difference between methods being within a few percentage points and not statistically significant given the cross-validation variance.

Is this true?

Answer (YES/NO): YES